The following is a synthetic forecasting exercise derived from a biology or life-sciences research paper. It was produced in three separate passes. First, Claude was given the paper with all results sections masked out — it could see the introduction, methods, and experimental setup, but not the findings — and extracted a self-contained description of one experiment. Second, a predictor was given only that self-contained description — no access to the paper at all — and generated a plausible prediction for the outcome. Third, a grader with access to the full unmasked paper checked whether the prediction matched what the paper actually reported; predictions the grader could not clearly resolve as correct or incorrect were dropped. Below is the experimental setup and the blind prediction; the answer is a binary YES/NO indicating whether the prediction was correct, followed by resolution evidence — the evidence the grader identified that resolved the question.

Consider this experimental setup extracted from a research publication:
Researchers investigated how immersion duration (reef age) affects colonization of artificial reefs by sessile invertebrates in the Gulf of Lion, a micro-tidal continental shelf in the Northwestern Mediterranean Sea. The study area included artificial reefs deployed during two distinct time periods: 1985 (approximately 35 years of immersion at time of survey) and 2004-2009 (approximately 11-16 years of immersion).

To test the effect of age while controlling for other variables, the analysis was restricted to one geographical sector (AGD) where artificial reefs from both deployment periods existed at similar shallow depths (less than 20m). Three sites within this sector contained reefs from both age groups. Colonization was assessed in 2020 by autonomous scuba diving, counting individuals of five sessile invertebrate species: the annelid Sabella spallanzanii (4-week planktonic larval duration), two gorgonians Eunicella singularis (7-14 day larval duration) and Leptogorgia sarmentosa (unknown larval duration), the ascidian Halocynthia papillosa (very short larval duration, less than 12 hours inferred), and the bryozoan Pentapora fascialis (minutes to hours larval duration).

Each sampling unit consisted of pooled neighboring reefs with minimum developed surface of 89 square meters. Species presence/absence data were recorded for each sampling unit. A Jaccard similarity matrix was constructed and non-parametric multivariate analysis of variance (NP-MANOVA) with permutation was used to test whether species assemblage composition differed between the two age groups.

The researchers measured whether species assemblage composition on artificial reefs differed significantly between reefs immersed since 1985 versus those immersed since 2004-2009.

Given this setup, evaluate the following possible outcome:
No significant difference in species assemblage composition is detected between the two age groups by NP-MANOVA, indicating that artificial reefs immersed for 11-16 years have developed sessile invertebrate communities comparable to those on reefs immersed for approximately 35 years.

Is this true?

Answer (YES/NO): YES